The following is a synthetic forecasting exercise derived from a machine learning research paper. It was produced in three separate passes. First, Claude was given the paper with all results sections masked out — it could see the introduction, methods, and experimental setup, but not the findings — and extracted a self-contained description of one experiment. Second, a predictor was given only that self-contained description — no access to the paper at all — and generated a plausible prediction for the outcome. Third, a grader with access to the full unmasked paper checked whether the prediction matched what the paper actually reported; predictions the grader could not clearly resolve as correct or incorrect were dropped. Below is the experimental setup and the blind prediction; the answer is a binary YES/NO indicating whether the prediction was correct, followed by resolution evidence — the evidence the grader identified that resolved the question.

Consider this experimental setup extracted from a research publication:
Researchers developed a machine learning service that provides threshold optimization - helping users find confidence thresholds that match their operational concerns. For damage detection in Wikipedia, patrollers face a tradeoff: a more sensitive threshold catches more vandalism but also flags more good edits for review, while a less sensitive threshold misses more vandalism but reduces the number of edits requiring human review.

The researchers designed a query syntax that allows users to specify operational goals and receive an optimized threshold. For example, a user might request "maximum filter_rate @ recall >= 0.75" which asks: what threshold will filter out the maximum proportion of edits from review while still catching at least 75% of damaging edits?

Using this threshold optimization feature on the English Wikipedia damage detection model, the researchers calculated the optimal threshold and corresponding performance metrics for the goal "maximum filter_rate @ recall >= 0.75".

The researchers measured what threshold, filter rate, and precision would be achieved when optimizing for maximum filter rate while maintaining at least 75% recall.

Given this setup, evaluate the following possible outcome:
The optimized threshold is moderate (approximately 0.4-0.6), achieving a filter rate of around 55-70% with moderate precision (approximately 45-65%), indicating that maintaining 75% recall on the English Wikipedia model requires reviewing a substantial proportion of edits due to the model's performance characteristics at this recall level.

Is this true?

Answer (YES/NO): NO